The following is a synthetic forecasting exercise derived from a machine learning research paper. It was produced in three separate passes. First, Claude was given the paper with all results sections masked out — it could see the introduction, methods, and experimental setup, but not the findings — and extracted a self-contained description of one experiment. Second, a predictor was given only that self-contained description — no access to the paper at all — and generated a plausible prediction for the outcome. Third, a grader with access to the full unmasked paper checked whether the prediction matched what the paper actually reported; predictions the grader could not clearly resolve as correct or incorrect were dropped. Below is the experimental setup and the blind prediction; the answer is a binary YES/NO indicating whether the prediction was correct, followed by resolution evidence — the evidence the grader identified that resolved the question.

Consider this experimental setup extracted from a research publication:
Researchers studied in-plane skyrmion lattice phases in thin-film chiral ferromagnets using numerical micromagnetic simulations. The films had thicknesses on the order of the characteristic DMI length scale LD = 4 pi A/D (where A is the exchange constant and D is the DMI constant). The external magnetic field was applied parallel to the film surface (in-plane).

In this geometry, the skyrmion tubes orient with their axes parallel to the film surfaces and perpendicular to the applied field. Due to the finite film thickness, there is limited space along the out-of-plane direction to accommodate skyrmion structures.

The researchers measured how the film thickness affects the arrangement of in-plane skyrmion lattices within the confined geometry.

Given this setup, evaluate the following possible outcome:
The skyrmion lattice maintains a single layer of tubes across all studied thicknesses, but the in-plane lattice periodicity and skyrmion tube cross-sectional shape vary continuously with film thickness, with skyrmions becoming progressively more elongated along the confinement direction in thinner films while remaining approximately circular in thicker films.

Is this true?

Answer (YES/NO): NO